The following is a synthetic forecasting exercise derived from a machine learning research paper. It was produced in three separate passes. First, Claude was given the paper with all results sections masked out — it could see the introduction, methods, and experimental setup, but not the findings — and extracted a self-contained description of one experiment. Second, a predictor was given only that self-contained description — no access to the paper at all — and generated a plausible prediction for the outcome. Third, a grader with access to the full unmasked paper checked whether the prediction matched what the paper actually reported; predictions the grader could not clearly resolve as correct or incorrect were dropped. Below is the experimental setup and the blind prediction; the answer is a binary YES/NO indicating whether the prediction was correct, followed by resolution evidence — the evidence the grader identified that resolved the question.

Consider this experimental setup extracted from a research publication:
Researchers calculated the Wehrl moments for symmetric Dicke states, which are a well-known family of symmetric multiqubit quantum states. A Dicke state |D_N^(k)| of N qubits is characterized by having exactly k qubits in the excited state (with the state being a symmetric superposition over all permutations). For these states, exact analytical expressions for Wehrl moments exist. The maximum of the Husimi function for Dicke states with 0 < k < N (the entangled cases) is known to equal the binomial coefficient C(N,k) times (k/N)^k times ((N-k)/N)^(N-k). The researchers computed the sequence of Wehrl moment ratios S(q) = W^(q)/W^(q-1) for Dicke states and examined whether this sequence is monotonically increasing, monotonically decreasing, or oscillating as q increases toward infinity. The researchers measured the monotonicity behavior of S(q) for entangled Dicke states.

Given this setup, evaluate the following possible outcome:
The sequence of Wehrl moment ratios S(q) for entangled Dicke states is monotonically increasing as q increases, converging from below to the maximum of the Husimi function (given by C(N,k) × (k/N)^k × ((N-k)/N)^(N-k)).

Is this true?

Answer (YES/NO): NO